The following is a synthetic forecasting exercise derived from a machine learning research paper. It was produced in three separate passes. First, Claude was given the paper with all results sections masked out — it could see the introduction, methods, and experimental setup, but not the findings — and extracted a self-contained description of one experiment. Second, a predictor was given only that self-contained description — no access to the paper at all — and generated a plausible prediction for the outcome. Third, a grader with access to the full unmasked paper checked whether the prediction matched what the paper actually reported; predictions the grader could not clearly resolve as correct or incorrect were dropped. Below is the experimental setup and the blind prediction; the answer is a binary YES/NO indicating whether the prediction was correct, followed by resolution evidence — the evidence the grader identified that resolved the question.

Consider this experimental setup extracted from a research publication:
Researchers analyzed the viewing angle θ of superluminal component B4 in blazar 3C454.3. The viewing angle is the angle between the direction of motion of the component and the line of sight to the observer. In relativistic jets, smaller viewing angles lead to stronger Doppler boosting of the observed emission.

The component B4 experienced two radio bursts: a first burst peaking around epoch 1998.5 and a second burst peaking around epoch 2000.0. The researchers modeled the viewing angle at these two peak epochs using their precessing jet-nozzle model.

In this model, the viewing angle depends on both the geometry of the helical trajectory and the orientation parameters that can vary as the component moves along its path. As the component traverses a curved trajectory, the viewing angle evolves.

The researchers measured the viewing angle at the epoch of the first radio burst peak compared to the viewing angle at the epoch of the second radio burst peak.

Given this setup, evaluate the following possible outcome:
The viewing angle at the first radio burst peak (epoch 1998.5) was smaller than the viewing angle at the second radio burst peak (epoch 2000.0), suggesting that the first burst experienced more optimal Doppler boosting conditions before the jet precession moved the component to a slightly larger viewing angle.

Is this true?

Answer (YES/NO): YES